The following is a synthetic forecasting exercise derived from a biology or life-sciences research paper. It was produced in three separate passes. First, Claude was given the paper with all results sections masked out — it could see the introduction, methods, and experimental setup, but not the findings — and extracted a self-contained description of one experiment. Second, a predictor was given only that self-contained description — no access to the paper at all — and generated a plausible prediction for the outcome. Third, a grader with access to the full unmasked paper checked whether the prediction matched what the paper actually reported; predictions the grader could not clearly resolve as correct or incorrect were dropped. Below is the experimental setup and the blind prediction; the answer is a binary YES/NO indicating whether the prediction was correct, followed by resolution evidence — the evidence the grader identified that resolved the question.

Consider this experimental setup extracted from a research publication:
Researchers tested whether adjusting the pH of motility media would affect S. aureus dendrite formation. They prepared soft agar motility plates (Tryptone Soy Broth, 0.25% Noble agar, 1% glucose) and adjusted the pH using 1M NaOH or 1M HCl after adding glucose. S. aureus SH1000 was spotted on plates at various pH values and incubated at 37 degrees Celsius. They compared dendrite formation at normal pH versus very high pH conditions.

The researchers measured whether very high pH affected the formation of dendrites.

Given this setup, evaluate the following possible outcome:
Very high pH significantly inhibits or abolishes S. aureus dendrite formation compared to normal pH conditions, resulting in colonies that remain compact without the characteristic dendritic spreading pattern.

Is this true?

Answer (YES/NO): NO